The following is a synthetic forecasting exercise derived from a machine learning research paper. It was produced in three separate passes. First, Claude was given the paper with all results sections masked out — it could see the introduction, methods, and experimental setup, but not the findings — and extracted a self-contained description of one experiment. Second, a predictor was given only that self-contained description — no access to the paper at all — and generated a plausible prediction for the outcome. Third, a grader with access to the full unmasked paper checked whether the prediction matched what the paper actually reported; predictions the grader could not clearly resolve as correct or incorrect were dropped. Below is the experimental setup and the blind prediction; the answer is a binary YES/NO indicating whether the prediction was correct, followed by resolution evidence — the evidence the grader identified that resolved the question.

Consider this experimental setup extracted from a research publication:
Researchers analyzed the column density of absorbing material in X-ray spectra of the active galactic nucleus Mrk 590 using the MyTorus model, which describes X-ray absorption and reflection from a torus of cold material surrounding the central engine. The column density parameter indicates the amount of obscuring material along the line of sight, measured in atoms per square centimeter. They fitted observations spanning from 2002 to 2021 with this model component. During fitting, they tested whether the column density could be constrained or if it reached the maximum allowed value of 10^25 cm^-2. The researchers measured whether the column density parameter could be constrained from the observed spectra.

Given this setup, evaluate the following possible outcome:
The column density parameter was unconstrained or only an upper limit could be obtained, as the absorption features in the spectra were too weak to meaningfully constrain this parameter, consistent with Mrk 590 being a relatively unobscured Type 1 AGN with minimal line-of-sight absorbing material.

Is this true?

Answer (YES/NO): NO